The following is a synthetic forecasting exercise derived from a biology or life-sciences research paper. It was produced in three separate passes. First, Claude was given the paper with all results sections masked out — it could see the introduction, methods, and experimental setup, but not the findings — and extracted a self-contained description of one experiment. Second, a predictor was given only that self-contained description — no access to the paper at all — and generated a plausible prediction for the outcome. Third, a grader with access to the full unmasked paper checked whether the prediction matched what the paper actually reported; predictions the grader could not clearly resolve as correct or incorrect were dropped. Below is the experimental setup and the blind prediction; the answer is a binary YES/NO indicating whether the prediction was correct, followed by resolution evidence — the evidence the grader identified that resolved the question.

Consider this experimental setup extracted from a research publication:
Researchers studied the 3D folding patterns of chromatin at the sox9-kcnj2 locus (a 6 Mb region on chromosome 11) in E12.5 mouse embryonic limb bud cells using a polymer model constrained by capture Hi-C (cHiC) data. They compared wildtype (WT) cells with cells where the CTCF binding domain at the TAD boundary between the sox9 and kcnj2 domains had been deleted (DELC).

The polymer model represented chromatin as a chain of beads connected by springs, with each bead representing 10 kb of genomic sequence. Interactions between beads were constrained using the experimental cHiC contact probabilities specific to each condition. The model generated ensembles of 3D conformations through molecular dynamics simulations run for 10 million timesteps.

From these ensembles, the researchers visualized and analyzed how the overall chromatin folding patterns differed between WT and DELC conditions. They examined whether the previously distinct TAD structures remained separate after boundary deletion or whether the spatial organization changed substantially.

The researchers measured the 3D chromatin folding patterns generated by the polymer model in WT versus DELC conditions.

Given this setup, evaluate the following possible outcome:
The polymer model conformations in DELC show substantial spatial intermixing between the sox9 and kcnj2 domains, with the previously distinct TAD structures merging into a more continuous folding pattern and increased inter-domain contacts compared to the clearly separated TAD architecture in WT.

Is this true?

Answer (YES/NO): YES